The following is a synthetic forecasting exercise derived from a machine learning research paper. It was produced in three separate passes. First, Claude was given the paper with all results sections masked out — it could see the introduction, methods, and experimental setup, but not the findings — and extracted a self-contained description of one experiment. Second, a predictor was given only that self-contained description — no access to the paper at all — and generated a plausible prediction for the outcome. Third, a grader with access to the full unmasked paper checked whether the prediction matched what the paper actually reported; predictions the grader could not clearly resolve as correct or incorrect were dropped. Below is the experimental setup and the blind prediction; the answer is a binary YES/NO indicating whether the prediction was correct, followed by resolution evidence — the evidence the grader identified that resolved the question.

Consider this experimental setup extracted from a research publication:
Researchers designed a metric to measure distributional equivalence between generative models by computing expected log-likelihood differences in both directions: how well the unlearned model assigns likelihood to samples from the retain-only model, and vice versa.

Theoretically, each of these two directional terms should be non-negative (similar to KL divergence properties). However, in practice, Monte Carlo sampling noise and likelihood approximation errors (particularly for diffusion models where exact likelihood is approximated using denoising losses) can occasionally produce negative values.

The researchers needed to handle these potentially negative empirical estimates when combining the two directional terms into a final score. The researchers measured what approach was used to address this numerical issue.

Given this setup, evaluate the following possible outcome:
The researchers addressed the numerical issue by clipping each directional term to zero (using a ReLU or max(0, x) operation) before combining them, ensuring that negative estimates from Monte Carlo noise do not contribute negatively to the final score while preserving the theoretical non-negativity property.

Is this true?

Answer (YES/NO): NO